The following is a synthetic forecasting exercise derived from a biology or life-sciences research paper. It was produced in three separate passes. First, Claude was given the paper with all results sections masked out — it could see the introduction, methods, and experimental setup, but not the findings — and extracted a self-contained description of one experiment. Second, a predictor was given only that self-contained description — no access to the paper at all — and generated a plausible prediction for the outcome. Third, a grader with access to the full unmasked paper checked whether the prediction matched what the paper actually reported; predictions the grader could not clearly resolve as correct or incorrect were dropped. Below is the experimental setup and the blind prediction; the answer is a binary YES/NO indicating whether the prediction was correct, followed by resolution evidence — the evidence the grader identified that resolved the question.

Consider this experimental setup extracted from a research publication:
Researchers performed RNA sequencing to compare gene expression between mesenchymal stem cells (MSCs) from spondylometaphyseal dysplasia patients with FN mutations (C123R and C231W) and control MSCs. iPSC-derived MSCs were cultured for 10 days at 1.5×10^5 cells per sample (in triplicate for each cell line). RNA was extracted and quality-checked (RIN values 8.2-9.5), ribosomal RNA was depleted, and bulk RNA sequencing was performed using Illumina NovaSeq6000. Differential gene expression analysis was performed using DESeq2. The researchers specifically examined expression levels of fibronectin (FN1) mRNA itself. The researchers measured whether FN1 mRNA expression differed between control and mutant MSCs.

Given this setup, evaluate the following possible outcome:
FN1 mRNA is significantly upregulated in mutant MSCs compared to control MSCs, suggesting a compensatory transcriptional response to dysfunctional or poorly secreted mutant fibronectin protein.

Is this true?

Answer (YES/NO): NO